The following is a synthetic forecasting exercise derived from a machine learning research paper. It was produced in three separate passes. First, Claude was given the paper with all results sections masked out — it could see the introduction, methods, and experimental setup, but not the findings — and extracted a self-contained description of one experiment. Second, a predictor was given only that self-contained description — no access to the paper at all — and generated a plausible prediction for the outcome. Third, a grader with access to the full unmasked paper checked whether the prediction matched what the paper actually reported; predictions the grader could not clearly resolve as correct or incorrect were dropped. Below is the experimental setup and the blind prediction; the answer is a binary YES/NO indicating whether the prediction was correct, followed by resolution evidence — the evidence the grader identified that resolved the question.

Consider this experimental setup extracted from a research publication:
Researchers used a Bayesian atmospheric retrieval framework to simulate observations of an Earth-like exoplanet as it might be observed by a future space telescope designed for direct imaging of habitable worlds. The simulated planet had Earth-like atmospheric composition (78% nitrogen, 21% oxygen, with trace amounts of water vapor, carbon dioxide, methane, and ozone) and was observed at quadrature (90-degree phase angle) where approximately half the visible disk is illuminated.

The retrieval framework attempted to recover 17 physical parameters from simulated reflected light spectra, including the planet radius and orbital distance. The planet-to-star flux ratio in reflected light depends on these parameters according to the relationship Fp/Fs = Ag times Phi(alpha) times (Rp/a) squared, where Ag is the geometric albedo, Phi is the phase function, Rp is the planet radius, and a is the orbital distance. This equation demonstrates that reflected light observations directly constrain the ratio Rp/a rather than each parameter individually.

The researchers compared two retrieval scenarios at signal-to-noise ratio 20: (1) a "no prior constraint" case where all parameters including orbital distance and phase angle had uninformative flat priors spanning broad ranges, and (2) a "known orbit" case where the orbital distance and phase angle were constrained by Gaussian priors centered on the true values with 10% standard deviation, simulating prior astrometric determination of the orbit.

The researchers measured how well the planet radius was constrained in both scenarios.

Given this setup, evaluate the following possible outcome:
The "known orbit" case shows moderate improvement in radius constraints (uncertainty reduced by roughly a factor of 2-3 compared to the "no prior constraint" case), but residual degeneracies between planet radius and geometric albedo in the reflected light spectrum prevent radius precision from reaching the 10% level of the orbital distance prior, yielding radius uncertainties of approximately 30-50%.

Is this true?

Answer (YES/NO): NO